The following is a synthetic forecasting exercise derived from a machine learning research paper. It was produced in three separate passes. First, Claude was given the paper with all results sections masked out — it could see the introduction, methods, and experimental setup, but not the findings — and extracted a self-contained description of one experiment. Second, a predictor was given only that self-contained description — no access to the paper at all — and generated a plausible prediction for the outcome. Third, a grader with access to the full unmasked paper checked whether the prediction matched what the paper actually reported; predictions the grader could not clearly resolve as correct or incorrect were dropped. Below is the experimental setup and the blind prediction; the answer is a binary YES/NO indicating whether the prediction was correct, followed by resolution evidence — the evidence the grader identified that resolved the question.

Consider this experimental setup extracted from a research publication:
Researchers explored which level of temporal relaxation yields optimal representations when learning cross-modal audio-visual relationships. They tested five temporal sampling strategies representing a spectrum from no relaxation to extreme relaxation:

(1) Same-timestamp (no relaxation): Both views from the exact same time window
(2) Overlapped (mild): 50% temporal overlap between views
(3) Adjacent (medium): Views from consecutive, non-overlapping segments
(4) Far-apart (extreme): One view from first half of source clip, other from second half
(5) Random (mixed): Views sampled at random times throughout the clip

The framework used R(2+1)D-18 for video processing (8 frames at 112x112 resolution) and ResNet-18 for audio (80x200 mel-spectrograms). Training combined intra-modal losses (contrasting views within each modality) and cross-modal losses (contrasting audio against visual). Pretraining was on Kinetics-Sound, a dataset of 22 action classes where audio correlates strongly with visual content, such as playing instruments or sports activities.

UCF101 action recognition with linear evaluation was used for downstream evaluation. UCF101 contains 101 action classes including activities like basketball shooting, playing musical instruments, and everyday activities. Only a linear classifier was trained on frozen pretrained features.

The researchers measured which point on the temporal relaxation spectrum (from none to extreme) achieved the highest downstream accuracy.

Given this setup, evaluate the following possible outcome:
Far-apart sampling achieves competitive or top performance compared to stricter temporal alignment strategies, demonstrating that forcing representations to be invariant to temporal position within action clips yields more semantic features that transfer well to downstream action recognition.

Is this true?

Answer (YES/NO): NO